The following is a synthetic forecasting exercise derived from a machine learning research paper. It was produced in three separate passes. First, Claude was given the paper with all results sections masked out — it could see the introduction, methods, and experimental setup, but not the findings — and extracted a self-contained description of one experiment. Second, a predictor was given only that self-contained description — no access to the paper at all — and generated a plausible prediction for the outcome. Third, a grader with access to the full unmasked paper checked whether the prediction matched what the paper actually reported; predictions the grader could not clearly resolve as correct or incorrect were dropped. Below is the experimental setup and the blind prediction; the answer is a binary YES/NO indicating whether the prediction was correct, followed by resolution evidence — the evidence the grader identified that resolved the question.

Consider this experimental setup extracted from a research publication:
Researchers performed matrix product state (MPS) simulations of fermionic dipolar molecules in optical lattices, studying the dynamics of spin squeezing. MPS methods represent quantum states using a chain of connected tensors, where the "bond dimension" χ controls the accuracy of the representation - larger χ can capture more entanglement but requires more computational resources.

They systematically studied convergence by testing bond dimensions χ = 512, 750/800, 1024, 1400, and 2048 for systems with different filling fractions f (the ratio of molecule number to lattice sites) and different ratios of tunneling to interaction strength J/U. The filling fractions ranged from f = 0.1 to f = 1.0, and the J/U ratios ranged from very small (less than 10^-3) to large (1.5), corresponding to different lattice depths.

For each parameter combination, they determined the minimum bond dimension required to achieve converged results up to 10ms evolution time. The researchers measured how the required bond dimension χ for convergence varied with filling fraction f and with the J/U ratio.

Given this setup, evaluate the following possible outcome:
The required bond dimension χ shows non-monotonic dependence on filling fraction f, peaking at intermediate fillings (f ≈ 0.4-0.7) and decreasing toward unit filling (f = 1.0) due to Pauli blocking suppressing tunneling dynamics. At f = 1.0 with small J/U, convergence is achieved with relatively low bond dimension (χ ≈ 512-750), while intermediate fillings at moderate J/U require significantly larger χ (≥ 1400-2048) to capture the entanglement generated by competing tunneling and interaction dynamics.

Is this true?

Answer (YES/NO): NO